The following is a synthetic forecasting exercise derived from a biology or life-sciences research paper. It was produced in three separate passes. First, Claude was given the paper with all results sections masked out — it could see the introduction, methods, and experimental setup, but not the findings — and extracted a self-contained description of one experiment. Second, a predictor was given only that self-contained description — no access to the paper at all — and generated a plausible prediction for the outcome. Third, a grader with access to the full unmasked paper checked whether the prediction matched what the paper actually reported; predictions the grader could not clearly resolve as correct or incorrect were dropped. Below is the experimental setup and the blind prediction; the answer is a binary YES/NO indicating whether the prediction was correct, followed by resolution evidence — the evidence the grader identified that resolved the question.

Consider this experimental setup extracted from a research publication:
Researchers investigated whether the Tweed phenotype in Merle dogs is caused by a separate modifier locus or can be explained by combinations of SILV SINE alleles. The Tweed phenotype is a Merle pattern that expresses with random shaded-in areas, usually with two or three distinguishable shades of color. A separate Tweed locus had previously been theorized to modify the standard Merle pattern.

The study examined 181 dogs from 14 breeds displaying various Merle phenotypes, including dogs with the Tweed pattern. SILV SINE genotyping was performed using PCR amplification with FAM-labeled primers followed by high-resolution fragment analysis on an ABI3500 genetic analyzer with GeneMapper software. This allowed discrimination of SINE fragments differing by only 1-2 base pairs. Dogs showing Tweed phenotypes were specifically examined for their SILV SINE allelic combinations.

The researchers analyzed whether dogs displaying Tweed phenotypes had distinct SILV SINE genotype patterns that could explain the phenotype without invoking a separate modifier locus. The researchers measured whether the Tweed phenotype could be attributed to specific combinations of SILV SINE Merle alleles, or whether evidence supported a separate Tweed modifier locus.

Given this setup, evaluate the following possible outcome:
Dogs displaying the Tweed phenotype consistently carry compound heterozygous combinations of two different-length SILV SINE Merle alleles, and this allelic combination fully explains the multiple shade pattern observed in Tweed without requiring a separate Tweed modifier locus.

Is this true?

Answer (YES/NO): NO